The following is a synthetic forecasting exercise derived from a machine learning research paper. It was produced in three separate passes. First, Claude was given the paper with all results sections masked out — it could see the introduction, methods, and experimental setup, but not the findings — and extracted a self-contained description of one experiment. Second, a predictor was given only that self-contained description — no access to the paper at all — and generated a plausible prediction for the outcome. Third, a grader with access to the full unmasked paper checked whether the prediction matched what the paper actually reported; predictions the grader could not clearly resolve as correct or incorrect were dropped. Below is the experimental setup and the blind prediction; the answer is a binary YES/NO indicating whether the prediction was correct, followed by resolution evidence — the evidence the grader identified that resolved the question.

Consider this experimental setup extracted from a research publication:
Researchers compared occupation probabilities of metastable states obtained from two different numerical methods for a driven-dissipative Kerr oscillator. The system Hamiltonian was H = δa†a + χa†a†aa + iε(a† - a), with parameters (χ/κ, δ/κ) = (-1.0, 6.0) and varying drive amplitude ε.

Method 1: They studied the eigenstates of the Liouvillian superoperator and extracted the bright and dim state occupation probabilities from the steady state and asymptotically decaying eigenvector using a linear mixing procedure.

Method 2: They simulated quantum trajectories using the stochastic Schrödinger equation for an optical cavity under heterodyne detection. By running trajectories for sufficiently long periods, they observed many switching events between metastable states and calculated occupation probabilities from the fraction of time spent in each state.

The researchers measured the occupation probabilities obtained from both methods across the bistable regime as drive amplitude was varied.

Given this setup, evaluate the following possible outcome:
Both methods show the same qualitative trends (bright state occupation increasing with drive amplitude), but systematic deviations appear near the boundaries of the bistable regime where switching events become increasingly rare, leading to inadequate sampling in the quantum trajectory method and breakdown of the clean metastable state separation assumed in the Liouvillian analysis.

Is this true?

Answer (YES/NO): NO